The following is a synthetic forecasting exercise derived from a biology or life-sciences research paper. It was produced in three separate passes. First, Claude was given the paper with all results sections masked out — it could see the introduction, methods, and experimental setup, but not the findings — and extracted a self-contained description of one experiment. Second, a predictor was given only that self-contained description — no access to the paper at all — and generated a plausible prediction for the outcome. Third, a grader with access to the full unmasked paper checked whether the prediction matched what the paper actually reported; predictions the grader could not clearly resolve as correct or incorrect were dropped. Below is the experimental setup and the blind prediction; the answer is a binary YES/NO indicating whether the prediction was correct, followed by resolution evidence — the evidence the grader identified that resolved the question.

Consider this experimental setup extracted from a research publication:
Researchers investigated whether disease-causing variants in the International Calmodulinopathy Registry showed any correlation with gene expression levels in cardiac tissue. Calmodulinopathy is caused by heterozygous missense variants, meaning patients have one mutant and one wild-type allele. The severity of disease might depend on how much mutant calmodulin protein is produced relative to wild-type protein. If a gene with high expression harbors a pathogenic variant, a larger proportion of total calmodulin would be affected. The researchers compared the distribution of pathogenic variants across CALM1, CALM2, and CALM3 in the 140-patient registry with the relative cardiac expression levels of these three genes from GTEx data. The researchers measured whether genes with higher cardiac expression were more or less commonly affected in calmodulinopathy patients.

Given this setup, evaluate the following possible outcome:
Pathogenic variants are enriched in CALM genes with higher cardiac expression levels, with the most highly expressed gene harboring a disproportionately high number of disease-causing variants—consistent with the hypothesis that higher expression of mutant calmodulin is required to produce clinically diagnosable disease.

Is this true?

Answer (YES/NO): NO